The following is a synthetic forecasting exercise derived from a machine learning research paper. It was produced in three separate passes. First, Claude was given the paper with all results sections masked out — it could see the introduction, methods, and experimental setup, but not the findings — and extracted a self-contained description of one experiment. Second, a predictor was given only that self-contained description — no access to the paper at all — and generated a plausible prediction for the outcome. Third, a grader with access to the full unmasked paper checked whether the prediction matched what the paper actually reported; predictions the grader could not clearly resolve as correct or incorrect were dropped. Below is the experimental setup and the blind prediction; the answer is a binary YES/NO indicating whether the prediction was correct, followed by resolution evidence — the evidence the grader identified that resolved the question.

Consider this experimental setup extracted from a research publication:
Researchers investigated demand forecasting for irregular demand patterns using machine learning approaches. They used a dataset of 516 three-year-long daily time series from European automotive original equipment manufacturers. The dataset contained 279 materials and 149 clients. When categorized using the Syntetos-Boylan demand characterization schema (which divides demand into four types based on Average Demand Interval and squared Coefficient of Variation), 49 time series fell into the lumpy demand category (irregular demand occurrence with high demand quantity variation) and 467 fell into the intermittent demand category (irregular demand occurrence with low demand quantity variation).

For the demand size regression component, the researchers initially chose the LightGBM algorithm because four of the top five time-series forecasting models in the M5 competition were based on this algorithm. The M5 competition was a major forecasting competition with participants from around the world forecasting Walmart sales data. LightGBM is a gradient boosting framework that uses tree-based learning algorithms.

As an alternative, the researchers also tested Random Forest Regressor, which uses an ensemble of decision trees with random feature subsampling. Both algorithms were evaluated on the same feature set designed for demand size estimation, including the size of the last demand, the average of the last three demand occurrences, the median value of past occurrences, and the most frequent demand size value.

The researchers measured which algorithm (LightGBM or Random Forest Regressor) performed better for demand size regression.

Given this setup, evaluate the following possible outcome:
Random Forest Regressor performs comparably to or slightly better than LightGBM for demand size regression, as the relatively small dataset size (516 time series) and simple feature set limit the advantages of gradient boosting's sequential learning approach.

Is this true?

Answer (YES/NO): YES